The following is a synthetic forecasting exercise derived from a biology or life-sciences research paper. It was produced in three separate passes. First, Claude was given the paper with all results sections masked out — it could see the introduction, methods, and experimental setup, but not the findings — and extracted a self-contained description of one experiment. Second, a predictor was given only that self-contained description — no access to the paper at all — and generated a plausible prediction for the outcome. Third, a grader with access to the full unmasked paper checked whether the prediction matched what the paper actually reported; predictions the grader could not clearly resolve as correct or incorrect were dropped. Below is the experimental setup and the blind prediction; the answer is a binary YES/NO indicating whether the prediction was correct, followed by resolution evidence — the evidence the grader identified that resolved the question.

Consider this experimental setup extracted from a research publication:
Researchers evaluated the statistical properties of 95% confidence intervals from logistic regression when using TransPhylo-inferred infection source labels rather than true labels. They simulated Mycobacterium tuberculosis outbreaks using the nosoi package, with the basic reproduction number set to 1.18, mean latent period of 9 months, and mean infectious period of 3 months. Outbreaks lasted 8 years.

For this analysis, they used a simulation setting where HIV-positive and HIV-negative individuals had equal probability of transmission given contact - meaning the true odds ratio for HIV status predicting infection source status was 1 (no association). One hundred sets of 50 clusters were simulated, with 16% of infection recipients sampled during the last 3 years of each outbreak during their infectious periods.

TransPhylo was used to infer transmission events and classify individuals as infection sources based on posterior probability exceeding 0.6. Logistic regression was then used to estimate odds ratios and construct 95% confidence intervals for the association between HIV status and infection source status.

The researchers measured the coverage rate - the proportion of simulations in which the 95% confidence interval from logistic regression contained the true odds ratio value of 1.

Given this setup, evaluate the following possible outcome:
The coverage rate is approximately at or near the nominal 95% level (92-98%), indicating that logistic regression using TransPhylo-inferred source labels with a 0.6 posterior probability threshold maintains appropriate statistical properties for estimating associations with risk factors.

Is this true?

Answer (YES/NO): YES